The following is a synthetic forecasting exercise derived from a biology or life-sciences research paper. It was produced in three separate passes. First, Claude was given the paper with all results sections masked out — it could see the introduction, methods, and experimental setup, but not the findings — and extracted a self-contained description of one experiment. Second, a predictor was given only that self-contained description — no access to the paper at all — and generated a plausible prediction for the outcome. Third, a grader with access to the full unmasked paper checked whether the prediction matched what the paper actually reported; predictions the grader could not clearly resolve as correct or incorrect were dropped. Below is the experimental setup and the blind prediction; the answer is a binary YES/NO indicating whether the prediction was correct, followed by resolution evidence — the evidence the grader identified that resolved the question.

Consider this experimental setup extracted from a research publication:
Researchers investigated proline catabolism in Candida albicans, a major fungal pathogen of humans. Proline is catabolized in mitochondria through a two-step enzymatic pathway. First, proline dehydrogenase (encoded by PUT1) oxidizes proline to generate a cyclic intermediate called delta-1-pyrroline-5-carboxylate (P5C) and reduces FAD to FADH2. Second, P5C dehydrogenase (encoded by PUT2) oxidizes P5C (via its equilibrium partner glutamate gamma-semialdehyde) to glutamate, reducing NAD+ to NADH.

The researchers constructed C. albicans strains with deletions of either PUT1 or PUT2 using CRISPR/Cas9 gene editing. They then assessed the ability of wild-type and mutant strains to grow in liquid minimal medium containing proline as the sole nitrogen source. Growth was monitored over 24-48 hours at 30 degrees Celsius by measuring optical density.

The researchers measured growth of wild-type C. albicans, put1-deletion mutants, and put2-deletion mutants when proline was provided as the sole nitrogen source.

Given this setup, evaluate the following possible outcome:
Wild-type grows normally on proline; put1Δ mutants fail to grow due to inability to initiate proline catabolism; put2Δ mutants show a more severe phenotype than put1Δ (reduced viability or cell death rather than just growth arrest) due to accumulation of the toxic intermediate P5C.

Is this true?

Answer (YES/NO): YES